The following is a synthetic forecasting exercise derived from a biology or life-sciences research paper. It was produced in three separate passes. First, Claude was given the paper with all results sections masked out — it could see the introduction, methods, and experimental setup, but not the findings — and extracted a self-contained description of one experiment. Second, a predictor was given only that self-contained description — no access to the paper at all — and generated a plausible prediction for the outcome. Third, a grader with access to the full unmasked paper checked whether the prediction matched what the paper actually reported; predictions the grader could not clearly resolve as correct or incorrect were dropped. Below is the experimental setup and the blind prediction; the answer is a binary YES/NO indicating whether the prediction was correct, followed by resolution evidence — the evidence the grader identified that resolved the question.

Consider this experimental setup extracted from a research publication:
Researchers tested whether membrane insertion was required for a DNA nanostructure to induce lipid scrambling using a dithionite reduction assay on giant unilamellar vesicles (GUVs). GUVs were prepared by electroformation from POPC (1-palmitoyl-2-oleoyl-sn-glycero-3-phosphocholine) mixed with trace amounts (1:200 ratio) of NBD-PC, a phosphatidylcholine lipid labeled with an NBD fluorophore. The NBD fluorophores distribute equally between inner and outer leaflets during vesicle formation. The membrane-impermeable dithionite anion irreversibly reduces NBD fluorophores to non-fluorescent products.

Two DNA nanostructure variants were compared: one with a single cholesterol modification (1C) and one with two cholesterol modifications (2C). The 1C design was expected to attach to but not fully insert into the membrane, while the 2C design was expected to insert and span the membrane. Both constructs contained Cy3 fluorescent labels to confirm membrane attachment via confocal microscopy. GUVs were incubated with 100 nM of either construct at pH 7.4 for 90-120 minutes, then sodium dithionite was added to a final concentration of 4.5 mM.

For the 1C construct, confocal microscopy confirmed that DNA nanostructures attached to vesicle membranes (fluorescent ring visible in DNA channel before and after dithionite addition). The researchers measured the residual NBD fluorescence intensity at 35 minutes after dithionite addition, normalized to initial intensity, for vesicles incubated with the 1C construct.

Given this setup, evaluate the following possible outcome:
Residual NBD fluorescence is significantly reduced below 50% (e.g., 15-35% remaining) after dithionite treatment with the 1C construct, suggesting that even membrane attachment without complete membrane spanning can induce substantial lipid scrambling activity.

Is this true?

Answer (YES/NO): NO